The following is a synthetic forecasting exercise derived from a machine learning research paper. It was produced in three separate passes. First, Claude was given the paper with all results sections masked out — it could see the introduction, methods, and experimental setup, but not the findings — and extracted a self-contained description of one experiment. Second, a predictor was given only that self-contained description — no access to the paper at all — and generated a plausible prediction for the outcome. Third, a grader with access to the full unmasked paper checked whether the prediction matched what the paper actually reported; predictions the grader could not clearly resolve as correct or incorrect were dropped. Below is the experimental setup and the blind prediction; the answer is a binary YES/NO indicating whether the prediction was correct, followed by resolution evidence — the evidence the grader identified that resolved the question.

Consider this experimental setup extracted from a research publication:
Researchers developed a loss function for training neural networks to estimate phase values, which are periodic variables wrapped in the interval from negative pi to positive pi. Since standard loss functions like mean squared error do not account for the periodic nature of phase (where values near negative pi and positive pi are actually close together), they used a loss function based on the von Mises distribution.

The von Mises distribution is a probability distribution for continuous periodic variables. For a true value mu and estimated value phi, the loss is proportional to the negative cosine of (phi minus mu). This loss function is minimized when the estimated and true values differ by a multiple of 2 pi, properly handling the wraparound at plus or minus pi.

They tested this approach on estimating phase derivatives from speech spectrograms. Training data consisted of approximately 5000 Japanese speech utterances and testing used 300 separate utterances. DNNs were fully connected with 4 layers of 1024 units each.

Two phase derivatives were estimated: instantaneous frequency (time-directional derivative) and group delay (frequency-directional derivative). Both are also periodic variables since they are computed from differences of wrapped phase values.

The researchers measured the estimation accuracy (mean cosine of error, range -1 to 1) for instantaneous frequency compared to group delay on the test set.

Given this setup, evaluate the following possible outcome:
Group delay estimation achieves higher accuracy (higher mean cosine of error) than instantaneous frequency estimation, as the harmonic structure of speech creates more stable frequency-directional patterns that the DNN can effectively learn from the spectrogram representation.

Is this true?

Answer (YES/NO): YES